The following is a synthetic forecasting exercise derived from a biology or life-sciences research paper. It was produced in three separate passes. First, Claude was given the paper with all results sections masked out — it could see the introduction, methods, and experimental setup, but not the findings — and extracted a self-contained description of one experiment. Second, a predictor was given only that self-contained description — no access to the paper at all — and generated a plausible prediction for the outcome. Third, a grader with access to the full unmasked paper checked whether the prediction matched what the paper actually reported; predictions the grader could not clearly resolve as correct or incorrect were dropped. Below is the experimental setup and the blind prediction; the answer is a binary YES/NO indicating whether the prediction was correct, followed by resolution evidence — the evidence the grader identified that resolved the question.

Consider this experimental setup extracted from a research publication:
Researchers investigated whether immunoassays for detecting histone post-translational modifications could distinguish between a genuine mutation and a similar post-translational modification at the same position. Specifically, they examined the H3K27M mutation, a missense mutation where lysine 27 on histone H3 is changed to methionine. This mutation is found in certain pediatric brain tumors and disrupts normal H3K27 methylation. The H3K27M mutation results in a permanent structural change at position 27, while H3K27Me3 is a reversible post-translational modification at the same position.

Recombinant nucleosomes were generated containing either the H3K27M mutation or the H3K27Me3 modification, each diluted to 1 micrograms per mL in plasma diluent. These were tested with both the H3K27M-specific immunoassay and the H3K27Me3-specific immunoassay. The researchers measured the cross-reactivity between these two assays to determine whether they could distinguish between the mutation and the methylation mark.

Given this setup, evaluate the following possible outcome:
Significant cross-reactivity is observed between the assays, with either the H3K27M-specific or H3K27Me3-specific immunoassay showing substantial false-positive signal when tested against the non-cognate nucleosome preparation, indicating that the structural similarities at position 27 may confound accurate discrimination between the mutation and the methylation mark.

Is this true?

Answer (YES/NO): NO